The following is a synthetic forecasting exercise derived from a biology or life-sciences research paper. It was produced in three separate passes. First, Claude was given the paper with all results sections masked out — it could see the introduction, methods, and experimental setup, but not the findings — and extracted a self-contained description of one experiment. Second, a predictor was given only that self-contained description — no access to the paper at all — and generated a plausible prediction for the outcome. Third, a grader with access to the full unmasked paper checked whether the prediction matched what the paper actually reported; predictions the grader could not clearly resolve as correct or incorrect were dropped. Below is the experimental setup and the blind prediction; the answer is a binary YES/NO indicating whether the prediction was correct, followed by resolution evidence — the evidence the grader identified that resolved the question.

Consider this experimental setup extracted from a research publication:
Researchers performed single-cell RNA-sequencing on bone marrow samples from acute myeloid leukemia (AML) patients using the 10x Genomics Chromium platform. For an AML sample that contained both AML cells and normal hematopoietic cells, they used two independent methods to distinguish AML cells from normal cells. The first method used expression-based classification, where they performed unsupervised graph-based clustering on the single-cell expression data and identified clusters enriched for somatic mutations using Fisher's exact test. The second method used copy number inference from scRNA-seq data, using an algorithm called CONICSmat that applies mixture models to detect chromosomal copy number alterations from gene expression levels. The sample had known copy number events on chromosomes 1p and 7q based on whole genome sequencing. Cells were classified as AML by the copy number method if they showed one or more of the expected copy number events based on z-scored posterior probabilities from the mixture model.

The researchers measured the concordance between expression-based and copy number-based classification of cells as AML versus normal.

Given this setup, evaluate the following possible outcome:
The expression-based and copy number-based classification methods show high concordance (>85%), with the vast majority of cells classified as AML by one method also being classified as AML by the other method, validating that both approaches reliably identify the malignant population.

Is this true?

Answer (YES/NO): YES